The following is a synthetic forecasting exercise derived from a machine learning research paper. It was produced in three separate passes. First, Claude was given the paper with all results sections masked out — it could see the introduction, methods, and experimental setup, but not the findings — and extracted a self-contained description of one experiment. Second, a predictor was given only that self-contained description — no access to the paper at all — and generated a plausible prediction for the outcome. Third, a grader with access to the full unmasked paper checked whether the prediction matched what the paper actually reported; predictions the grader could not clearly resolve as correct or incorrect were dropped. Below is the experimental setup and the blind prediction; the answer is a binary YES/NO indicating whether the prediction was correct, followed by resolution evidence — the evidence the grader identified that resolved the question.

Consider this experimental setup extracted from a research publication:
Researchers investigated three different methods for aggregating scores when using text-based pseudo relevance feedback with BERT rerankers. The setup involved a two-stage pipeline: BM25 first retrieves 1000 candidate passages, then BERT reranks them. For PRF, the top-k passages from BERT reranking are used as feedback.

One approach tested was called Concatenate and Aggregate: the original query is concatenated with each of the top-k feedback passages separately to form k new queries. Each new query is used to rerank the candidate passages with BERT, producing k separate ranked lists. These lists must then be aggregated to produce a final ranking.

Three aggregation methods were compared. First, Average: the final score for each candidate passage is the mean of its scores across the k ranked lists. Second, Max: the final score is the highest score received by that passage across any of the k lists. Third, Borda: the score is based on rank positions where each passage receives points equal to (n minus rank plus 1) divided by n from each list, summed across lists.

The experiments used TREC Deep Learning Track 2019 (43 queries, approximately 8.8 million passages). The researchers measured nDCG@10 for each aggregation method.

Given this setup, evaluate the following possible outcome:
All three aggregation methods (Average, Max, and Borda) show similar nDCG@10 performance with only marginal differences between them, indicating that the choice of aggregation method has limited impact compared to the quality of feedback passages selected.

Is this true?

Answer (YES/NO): NO